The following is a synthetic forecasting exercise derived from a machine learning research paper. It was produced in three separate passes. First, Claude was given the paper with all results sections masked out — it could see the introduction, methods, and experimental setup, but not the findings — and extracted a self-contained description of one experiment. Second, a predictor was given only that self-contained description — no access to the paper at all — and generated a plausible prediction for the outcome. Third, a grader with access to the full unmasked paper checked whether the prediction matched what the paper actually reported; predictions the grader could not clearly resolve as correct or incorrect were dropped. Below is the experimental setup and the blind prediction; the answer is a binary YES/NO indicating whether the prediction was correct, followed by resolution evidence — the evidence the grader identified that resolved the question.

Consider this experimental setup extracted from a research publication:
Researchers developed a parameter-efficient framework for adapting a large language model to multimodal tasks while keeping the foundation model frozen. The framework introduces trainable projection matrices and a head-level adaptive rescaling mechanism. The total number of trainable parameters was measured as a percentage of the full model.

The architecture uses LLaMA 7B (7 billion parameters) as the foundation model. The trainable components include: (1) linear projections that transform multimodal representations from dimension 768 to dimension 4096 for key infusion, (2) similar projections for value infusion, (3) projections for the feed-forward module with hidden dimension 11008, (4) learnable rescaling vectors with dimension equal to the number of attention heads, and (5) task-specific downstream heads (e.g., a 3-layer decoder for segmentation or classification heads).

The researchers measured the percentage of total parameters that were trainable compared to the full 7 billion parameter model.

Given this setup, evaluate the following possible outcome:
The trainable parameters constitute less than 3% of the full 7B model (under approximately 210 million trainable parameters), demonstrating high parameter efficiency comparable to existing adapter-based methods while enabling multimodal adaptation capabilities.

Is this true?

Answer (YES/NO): YES